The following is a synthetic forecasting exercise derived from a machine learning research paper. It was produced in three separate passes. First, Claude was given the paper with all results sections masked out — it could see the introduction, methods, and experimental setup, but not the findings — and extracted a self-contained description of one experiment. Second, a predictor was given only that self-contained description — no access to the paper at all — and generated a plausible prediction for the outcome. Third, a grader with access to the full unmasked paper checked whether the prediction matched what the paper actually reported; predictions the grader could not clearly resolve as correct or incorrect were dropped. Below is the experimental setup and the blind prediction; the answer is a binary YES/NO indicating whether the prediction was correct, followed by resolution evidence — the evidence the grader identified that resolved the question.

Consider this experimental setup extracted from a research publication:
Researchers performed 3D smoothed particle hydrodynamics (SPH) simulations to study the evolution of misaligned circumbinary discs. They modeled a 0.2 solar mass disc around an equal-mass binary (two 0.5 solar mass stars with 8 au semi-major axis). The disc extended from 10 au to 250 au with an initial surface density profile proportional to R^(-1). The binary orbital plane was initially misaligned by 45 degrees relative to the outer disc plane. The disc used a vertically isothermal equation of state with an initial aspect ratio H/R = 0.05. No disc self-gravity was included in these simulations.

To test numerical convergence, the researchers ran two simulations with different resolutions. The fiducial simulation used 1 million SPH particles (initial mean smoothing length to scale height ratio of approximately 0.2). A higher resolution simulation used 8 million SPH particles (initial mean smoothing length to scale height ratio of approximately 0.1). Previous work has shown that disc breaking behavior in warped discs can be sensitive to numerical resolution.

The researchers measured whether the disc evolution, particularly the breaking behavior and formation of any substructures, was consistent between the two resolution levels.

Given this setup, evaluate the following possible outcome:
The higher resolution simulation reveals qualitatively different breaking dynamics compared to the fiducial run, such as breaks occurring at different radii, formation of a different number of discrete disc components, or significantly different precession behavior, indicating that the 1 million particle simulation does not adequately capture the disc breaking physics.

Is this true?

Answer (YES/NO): NO